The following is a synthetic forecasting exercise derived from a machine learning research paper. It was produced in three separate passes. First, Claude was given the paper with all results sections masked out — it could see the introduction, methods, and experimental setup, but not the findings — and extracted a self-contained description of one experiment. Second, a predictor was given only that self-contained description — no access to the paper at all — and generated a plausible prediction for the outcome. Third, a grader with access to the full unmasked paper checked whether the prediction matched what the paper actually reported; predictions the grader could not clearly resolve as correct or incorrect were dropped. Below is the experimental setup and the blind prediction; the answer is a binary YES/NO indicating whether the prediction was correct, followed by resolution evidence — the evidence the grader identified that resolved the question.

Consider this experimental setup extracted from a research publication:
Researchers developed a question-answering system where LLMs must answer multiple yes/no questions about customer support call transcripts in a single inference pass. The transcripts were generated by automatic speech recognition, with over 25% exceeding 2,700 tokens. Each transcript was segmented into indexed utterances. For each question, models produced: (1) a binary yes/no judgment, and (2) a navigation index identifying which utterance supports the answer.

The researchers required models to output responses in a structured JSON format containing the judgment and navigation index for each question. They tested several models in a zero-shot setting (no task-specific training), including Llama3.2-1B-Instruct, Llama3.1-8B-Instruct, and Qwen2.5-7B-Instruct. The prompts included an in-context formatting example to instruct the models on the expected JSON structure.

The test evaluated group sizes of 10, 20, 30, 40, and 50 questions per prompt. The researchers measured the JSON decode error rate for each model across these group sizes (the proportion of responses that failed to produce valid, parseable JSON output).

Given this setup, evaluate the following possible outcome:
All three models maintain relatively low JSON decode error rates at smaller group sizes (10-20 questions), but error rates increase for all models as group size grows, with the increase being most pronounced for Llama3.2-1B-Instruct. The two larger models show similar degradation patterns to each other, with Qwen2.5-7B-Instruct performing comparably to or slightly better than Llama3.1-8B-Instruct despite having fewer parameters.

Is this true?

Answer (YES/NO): NO